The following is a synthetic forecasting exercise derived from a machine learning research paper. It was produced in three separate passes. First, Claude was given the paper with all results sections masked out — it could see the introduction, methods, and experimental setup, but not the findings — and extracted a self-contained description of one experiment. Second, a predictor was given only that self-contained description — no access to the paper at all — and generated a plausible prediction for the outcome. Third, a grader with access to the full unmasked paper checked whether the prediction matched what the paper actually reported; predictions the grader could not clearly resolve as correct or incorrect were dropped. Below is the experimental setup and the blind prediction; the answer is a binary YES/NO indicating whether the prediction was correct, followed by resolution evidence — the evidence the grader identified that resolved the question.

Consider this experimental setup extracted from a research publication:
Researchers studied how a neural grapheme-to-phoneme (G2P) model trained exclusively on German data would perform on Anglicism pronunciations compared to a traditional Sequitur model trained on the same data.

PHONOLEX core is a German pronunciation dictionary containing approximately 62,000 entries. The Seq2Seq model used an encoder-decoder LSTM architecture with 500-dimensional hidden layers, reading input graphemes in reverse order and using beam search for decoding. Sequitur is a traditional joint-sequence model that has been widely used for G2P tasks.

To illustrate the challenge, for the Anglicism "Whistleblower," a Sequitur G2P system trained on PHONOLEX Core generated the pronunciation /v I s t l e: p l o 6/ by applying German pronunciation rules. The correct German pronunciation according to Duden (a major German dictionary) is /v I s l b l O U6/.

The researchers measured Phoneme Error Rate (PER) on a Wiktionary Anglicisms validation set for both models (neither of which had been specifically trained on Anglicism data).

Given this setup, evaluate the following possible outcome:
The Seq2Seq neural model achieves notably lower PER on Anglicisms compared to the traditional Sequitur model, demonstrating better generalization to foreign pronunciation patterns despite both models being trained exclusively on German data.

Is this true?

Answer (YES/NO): NO